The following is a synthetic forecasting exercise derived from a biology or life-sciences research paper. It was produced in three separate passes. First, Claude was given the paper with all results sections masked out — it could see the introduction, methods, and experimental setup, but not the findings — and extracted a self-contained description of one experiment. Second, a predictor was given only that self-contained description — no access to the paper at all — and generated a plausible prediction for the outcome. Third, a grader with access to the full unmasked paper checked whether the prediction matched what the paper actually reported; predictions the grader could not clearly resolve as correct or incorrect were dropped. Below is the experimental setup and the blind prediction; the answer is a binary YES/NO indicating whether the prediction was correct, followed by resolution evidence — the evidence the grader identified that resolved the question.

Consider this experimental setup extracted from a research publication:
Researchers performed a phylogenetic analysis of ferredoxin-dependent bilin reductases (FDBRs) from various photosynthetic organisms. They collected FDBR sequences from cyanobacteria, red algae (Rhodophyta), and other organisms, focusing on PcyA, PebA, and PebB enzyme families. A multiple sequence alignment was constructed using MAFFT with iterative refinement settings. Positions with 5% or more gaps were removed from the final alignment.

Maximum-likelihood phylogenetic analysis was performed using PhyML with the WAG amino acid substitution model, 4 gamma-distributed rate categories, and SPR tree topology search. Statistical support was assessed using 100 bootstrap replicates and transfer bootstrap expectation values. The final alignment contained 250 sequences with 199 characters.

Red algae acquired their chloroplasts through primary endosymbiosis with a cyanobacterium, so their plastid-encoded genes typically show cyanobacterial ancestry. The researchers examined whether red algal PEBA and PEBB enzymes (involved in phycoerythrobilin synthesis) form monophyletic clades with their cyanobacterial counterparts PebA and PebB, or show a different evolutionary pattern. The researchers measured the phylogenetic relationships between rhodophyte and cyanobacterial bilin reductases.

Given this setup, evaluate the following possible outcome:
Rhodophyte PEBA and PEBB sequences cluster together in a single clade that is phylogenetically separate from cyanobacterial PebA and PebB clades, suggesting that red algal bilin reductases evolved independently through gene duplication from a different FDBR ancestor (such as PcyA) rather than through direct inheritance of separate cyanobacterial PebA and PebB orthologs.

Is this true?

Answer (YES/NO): NO